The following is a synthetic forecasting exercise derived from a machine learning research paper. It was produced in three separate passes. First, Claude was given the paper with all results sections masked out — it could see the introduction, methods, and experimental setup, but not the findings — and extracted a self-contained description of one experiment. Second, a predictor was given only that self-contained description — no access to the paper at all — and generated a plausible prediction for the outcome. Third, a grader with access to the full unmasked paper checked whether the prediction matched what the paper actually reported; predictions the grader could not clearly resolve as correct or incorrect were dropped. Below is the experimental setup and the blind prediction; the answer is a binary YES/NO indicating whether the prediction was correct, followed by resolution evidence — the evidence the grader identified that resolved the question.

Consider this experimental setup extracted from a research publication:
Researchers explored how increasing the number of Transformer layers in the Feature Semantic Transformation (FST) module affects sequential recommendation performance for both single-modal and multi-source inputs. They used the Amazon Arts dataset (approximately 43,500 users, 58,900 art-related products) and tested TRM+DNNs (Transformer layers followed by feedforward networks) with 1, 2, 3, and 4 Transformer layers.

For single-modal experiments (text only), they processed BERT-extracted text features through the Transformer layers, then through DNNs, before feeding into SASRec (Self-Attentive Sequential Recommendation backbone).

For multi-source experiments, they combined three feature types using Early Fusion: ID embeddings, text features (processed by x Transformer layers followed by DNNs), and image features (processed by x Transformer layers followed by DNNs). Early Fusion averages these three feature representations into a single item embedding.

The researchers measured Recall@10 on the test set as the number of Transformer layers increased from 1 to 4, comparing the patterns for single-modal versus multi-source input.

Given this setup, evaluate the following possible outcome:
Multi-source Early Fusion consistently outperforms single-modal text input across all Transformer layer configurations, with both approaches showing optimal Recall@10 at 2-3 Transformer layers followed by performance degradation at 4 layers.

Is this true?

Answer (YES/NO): NO